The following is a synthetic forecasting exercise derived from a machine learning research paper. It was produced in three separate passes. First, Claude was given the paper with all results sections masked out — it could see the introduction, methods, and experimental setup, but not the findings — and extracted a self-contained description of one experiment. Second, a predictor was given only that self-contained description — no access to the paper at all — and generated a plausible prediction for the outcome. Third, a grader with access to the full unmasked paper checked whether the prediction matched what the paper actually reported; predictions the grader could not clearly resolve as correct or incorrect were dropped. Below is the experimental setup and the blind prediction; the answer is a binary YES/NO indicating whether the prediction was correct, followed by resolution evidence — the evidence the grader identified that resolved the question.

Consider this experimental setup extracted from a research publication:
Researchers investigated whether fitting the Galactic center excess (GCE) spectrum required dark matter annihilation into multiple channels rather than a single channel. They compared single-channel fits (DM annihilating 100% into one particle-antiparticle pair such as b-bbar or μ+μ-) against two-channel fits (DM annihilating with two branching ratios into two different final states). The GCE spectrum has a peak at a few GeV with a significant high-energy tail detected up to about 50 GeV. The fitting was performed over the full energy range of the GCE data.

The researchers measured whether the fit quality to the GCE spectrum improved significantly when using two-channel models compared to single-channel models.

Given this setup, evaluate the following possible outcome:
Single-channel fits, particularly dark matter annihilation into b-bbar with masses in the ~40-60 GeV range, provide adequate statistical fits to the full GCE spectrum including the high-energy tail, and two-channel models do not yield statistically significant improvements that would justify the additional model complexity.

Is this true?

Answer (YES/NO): NO